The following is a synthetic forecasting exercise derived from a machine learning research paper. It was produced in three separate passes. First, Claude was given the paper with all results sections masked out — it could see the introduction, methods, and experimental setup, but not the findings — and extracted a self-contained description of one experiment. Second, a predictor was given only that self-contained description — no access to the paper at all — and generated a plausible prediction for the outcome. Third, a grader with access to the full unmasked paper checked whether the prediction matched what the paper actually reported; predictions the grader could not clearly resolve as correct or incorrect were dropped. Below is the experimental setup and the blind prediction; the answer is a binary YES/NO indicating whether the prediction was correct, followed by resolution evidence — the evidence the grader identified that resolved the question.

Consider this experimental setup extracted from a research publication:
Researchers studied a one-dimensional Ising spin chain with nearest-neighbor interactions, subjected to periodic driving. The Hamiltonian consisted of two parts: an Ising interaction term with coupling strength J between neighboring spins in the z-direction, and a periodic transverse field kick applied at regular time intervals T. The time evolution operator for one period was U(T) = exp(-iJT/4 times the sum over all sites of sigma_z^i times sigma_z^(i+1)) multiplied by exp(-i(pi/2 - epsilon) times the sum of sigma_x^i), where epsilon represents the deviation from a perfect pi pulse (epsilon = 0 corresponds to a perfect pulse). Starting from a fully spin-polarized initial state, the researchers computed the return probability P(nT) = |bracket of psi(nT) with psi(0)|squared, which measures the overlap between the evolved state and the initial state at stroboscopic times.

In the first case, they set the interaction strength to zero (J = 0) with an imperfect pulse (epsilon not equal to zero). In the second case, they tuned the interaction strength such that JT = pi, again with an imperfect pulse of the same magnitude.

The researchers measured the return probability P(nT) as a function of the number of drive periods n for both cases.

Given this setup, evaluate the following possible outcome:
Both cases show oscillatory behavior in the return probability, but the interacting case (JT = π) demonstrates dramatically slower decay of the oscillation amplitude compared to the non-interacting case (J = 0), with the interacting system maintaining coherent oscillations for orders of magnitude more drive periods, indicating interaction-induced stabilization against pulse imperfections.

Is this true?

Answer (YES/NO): NO